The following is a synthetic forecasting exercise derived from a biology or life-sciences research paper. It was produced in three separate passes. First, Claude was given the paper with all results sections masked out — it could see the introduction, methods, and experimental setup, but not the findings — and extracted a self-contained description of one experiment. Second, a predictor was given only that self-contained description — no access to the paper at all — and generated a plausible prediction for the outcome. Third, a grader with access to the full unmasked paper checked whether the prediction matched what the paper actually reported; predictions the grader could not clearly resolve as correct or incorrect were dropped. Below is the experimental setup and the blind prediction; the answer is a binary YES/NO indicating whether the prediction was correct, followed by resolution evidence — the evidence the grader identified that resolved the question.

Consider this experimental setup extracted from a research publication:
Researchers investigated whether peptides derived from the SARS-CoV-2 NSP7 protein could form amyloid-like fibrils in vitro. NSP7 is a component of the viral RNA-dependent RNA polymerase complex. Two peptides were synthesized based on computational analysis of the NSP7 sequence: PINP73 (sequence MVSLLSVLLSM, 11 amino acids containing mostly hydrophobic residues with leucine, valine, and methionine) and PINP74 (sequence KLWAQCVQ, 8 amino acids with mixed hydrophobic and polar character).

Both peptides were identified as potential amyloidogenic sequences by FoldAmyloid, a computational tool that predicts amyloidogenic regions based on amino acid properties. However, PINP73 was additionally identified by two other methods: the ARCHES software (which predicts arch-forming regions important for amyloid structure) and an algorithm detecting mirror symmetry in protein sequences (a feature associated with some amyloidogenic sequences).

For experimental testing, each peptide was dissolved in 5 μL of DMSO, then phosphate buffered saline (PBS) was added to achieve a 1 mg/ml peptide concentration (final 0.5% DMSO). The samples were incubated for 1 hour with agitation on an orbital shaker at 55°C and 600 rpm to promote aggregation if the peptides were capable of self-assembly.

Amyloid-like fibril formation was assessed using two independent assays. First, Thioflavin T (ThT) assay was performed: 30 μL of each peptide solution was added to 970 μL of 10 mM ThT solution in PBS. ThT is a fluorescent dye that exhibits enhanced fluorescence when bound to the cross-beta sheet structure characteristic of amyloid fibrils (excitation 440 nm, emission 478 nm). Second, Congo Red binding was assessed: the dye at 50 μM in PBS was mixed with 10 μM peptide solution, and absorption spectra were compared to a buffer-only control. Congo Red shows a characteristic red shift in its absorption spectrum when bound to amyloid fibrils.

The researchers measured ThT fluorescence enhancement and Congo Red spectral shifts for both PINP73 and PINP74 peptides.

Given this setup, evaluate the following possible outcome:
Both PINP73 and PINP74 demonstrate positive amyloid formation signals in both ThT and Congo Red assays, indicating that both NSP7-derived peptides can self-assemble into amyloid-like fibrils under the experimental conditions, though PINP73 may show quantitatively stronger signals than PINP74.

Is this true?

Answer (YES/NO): NO